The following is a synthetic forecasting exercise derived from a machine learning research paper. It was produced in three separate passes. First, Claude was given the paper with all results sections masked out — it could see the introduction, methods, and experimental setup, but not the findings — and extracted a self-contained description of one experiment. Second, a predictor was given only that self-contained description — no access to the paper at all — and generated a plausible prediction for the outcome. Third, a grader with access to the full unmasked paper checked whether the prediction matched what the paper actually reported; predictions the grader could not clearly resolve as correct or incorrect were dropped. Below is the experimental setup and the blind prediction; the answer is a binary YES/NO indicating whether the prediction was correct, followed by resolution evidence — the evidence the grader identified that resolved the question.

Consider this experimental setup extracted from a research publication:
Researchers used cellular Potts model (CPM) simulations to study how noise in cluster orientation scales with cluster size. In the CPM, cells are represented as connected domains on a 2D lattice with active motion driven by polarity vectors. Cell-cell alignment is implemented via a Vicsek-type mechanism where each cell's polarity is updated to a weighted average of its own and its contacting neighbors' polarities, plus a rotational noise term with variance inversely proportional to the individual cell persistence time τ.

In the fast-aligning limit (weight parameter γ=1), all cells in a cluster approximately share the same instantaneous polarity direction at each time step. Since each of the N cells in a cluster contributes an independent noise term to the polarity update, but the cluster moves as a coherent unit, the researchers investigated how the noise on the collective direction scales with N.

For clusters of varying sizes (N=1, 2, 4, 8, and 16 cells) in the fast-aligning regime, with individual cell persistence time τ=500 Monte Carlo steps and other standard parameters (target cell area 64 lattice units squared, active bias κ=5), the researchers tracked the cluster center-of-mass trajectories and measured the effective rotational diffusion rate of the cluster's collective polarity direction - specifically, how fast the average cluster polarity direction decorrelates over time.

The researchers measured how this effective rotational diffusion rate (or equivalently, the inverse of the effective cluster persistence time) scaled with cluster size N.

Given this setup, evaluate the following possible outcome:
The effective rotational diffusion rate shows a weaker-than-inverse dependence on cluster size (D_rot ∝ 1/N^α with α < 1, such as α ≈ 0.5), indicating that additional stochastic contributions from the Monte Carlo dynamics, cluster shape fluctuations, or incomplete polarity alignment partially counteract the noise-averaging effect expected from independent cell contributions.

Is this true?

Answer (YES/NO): NO